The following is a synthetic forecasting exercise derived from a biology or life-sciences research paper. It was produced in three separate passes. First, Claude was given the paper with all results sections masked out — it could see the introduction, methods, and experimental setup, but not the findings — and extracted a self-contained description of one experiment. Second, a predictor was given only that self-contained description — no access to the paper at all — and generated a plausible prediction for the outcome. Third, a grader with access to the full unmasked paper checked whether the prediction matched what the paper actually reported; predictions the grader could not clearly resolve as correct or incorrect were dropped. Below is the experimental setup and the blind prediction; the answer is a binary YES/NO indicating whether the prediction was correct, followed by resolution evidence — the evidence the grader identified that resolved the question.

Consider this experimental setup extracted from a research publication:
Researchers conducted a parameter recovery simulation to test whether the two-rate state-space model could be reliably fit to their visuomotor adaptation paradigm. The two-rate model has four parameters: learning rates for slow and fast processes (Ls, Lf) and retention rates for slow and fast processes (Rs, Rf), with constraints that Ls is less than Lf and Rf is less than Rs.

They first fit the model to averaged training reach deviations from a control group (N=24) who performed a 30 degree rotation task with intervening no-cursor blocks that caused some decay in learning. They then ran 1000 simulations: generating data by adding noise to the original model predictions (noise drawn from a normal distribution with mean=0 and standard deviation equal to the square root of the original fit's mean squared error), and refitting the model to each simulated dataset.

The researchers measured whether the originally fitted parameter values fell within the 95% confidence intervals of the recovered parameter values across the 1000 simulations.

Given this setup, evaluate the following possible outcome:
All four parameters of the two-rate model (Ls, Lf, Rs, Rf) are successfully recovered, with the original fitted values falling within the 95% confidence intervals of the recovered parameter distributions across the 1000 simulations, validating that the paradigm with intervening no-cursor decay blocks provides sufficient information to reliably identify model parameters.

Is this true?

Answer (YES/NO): YES